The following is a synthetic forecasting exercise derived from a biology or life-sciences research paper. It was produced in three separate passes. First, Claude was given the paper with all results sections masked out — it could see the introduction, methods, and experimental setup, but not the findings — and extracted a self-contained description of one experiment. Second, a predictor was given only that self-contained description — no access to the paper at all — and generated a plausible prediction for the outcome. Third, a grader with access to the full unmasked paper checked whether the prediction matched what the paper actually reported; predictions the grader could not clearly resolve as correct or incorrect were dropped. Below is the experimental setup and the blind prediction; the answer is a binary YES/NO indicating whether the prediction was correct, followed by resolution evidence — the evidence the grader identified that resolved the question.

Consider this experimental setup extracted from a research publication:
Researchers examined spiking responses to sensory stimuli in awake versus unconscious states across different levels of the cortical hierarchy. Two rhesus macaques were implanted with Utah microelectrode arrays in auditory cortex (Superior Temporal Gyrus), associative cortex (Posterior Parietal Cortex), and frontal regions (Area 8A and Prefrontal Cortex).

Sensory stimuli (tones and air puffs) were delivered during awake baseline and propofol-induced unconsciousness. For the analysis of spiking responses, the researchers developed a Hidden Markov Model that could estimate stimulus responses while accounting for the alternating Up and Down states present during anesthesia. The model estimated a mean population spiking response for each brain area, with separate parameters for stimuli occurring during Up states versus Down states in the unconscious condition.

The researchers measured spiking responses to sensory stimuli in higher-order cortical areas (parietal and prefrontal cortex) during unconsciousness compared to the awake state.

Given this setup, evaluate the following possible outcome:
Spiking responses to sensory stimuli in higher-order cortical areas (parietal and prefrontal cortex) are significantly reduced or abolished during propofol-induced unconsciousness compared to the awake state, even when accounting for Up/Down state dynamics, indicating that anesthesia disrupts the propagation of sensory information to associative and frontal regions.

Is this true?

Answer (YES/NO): YES